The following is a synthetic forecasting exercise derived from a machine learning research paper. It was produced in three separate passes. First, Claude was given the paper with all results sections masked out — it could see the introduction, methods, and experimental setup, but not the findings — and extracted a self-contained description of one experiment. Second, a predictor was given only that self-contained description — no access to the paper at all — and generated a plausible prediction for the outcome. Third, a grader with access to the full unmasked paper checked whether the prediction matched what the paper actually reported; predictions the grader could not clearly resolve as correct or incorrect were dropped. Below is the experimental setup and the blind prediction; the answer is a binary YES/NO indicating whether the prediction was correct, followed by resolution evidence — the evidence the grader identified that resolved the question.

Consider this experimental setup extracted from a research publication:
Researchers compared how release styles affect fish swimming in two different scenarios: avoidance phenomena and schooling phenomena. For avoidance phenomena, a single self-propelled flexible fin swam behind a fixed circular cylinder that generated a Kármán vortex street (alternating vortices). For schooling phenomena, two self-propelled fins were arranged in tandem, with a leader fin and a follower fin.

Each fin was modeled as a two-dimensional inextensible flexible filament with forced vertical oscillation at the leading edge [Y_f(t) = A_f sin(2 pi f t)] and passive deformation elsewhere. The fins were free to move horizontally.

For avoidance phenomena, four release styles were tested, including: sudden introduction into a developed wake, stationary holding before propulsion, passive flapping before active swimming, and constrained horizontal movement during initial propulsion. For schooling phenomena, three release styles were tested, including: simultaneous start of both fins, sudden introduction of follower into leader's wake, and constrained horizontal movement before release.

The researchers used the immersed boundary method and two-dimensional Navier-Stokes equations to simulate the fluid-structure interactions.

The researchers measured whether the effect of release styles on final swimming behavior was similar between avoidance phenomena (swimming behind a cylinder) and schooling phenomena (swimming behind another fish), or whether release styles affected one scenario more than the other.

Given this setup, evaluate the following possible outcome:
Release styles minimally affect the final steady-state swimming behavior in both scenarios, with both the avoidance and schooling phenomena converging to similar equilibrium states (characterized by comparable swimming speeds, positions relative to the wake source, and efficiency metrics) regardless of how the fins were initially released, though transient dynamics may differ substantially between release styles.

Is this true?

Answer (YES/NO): NO